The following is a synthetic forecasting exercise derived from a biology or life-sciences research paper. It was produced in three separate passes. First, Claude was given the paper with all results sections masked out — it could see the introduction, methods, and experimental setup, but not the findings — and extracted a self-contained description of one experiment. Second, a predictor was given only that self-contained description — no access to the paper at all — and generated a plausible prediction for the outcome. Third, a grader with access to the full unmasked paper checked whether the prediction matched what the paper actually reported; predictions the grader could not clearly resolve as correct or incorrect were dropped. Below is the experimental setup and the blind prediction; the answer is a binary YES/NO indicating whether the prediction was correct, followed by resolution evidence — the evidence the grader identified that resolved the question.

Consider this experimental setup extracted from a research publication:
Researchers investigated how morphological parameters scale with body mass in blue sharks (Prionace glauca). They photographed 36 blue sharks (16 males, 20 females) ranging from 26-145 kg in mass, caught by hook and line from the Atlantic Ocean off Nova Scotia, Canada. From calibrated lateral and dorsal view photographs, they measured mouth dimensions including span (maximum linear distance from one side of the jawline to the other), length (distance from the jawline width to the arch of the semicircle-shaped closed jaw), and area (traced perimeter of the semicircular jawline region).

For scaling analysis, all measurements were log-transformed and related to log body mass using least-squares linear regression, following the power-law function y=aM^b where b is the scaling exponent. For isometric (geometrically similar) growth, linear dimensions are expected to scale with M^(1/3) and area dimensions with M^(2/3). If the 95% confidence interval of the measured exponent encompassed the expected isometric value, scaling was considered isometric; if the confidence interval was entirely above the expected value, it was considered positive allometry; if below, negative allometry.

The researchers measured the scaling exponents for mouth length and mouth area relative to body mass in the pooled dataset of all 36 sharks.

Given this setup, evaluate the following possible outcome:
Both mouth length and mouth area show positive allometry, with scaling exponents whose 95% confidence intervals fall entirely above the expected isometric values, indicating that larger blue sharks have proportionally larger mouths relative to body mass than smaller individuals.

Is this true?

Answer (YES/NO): YES